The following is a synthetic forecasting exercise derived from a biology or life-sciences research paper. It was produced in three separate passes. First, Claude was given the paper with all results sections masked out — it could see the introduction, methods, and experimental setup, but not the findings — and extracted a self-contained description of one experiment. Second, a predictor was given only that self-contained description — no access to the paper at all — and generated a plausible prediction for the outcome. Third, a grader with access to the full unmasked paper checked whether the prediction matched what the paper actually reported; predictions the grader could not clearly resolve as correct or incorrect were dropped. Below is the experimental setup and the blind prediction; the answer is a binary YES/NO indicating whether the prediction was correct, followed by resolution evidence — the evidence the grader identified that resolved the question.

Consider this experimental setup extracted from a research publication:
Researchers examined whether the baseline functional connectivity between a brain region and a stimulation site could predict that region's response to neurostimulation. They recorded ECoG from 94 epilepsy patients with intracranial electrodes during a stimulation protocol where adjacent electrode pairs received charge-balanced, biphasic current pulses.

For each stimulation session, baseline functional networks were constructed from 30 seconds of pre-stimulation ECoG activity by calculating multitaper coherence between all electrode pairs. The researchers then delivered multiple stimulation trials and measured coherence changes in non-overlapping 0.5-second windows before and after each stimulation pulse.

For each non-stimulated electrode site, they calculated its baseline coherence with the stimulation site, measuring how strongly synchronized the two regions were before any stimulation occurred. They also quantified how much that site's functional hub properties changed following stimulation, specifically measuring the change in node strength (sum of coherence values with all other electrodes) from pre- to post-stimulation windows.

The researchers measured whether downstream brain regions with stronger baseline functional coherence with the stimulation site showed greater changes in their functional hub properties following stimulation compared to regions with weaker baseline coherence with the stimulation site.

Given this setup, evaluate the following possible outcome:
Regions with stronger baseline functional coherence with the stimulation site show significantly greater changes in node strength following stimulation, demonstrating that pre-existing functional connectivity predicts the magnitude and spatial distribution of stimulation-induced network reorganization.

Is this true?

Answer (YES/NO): YES